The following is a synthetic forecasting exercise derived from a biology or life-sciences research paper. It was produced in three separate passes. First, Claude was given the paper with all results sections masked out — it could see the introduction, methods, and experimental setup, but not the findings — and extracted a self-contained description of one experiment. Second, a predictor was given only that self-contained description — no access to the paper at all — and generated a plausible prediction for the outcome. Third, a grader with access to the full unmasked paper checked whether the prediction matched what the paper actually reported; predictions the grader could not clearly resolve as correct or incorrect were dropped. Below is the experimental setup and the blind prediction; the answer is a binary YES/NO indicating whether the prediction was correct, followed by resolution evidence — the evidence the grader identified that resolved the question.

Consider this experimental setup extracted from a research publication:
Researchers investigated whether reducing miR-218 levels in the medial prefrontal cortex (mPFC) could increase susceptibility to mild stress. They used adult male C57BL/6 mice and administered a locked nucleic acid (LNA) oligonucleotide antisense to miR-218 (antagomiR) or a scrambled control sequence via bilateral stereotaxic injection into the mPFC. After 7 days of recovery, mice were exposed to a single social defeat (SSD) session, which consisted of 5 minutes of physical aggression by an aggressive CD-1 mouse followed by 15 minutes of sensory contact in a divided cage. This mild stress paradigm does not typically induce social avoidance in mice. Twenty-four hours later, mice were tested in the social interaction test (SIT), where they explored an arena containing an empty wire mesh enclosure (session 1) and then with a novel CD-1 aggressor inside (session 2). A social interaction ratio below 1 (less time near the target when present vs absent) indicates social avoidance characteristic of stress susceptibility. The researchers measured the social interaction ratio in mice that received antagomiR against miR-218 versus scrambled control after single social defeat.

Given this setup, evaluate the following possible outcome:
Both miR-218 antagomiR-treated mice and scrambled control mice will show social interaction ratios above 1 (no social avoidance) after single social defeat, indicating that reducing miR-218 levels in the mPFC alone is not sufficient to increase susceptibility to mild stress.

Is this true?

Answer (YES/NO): NO